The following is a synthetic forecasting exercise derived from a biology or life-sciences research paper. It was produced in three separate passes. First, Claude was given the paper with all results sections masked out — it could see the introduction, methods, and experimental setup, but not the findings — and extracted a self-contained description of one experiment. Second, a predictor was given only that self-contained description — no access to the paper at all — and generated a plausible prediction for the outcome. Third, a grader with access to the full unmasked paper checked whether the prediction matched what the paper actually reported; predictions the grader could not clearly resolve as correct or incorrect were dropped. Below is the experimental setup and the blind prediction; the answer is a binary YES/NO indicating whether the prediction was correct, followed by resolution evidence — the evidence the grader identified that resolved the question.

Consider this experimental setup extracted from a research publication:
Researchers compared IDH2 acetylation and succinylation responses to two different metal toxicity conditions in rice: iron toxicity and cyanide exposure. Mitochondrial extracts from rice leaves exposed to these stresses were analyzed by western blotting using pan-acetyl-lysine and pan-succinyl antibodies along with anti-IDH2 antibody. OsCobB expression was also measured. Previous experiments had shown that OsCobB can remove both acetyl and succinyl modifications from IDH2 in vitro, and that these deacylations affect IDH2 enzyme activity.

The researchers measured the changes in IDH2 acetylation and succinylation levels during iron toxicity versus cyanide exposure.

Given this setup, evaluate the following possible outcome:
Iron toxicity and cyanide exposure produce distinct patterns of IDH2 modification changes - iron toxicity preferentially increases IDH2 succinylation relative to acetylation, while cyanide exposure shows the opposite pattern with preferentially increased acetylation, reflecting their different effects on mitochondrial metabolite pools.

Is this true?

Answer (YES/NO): NO